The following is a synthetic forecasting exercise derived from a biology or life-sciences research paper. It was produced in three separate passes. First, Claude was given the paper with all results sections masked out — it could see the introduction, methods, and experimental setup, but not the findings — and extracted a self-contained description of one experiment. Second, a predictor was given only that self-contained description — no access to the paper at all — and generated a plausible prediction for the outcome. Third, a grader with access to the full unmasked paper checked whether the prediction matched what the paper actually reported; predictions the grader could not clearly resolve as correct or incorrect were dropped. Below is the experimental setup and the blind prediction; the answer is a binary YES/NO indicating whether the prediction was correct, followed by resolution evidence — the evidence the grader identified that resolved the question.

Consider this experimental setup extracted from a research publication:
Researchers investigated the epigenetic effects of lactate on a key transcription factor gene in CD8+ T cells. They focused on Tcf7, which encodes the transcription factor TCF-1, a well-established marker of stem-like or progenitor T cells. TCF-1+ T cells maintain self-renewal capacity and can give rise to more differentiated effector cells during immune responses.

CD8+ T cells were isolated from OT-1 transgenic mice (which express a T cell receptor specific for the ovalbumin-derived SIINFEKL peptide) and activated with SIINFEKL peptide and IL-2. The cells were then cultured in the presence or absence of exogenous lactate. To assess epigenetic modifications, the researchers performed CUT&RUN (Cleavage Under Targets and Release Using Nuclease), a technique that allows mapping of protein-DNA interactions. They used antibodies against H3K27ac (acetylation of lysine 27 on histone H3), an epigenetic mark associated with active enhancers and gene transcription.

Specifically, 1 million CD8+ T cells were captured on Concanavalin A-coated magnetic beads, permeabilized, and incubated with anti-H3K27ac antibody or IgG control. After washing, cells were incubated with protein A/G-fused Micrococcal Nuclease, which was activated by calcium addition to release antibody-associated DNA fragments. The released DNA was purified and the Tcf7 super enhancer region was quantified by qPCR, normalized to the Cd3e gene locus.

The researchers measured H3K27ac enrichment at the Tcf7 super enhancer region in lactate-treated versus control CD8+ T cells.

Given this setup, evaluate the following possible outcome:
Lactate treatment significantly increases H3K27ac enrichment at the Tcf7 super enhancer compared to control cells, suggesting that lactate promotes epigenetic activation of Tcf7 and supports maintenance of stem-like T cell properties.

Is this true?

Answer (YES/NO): YES